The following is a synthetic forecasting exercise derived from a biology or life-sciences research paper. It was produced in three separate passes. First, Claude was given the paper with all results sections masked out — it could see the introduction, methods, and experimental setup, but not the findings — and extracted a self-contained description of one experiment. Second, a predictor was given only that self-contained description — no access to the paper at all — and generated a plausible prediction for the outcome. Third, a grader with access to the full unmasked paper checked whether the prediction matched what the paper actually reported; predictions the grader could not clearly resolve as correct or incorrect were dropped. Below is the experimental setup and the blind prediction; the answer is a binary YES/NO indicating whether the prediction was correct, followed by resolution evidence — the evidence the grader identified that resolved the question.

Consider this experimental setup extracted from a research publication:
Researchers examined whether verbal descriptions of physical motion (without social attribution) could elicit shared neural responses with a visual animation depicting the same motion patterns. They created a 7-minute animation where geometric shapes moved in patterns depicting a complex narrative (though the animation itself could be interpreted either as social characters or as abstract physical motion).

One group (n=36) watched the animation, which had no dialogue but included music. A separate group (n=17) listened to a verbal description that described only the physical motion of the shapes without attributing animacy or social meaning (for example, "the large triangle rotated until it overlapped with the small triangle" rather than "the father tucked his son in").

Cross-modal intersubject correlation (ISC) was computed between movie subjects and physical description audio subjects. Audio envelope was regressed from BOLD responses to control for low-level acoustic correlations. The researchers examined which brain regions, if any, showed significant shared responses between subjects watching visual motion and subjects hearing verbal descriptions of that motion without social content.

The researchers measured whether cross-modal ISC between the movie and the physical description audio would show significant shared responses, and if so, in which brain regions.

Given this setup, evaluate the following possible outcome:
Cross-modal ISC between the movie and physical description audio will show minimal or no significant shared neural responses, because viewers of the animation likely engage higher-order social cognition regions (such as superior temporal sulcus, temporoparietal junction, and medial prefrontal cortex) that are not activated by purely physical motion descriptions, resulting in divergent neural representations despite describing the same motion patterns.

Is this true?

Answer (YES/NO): NO